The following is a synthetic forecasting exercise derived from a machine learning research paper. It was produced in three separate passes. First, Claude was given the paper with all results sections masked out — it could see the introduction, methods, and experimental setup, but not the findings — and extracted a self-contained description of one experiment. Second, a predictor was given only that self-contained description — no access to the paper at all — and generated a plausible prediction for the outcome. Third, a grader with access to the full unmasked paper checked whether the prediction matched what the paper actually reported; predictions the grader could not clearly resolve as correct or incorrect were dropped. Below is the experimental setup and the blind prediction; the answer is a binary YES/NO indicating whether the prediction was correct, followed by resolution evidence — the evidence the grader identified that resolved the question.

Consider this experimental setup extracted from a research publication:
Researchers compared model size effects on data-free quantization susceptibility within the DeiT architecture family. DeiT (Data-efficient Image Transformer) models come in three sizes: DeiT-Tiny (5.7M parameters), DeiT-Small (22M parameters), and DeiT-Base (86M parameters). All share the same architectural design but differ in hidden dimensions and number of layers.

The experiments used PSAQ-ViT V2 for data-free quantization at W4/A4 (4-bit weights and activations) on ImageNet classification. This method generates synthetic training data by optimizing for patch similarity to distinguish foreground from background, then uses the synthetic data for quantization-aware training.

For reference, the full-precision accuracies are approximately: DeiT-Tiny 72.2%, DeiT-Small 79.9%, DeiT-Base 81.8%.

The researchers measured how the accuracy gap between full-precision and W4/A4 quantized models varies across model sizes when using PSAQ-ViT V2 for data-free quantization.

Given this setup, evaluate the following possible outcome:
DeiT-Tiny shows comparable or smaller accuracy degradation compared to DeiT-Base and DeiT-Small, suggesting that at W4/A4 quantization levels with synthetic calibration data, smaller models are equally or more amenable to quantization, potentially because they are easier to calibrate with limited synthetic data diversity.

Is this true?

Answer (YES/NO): NO